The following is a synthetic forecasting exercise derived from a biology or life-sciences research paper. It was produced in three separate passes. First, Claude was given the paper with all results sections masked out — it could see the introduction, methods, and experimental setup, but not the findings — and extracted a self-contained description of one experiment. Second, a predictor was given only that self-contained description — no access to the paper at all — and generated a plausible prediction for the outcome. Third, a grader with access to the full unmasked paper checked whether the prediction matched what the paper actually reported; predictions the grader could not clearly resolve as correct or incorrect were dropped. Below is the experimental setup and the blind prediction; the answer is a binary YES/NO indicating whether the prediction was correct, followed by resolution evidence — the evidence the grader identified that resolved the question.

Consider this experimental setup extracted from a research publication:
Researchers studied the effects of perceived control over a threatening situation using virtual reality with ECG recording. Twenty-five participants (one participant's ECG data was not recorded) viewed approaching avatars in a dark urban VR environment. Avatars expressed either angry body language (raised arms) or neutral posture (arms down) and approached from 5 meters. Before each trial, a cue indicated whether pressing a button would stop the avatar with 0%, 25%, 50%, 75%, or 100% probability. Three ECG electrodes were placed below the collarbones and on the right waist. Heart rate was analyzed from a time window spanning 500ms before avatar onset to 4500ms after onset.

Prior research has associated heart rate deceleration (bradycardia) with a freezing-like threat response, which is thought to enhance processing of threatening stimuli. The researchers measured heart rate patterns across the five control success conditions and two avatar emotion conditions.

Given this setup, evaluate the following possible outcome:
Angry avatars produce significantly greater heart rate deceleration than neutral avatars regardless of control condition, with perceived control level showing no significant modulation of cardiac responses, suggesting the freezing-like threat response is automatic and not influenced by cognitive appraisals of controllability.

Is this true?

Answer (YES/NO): NO